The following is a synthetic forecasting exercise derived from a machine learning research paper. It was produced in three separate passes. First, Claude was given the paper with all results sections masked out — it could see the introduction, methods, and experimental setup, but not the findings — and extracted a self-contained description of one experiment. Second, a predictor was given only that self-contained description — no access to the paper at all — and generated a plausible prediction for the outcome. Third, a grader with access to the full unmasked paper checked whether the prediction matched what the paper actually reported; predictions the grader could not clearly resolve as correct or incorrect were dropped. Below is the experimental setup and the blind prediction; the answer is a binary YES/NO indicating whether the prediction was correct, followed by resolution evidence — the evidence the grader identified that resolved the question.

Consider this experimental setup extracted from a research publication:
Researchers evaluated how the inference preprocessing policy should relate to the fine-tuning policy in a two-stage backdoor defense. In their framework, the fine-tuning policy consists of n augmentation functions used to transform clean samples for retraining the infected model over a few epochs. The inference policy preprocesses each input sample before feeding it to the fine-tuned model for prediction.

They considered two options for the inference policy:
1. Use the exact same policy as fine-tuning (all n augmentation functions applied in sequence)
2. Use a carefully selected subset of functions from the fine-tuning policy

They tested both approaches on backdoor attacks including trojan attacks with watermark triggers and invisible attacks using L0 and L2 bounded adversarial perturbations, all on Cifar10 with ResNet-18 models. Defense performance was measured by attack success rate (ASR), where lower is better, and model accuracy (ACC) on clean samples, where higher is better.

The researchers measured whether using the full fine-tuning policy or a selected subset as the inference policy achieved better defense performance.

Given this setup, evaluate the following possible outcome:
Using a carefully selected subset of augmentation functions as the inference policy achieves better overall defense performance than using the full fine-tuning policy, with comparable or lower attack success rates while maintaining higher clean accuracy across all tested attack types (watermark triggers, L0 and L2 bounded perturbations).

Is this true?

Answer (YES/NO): YES